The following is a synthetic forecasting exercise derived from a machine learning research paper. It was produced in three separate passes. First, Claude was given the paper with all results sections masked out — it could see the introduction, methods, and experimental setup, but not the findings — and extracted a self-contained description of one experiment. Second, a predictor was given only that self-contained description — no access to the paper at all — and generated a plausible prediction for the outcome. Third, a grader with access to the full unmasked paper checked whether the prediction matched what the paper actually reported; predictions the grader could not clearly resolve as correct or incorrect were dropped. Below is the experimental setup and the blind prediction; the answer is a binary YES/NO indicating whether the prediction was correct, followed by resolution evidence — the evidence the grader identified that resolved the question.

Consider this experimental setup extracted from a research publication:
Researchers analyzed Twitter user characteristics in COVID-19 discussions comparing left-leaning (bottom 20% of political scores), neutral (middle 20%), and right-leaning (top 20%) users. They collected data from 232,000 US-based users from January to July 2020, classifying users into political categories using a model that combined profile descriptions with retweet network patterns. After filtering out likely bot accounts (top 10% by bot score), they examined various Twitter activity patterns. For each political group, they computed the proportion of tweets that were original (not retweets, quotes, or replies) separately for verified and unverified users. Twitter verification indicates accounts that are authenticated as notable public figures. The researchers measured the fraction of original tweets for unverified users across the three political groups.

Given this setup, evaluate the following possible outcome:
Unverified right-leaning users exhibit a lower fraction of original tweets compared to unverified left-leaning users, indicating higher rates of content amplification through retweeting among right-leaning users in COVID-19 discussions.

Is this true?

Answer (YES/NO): YES